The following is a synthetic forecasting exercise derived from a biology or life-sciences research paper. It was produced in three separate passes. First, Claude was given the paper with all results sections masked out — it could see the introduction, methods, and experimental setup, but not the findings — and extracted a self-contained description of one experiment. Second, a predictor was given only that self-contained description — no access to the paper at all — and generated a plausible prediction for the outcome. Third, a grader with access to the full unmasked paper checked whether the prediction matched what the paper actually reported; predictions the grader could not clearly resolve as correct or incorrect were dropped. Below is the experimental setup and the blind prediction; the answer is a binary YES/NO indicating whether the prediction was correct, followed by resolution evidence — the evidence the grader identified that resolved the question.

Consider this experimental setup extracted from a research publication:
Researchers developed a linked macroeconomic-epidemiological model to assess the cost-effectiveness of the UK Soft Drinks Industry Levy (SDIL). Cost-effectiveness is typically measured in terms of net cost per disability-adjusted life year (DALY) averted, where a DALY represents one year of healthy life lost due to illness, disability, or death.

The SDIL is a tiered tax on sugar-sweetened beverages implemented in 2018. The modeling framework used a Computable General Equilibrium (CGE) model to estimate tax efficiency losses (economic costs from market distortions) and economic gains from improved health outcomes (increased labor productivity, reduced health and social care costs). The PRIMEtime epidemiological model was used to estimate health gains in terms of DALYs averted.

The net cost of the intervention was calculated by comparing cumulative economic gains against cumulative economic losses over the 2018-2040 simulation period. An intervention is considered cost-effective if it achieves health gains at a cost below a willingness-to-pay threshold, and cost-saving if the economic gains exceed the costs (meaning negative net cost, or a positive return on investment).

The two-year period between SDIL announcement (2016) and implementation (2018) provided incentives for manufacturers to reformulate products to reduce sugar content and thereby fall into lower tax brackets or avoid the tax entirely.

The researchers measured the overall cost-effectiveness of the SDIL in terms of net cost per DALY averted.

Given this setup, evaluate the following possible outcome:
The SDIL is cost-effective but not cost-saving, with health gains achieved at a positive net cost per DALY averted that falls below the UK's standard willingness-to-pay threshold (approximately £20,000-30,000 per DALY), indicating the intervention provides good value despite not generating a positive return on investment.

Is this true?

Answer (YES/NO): YES